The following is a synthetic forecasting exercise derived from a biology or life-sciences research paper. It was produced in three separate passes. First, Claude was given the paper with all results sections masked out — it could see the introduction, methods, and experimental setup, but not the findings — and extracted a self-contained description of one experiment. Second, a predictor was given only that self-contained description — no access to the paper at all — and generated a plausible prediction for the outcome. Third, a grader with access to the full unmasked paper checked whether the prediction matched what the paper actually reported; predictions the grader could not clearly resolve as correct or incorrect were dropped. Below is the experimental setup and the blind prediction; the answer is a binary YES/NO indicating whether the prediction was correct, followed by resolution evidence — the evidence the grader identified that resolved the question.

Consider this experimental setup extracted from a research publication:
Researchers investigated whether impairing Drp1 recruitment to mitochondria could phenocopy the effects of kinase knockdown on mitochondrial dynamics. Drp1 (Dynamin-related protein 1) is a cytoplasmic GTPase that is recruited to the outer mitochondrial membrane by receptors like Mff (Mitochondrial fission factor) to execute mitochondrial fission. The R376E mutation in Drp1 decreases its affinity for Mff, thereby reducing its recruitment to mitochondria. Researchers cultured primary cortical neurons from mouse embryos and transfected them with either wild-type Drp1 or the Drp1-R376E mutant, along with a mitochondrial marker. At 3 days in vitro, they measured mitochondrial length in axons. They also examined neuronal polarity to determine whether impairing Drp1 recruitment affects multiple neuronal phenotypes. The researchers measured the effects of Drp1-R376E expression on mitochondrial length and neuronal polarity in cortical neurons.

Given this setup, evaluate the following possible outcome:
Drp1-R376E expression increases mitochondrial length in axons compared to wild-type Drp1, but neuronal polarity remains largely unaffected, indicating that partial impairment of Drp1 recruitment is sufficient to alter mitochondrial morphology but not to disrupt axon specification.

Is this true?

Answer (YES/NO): YES